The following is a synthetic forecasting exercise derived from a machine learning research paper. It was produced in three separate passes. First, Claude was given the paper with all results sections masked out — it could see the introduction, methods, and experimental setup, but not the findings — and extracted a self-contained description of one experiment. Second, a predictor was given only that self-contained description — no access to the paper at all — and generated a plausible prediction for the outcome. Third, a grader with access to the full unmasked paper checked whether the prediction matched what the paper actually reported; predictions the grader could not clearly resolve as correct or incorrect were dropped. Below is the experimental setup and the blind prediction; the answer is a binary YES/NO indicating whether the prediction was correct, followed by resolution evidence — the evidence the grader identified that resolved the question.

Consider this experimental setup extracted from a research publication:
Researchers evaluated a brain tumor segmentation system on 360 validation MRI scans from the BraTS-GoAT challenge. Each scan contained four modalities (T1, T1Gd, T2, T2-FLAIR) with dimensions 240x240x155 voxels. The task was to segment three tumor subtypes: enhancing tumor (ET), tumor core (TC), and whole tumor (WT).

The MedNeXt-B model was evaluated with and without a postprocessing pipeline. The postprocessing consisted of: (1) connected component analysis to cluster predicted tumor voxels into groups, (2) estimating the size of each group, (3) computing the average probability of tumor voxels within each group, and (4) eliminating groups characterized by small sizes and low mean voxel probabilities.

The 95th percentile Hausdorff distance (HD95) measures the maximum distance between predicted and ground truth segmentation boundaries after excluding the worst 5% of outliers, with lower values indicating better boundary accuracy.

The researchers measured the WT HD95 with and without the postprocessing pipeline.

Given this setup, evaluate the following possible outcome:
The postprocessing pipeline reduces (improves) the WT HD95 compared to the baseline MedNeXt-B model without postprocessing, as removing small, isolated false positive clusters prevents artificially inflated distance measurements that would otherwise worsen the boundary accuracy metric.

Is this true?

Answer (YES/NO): YES